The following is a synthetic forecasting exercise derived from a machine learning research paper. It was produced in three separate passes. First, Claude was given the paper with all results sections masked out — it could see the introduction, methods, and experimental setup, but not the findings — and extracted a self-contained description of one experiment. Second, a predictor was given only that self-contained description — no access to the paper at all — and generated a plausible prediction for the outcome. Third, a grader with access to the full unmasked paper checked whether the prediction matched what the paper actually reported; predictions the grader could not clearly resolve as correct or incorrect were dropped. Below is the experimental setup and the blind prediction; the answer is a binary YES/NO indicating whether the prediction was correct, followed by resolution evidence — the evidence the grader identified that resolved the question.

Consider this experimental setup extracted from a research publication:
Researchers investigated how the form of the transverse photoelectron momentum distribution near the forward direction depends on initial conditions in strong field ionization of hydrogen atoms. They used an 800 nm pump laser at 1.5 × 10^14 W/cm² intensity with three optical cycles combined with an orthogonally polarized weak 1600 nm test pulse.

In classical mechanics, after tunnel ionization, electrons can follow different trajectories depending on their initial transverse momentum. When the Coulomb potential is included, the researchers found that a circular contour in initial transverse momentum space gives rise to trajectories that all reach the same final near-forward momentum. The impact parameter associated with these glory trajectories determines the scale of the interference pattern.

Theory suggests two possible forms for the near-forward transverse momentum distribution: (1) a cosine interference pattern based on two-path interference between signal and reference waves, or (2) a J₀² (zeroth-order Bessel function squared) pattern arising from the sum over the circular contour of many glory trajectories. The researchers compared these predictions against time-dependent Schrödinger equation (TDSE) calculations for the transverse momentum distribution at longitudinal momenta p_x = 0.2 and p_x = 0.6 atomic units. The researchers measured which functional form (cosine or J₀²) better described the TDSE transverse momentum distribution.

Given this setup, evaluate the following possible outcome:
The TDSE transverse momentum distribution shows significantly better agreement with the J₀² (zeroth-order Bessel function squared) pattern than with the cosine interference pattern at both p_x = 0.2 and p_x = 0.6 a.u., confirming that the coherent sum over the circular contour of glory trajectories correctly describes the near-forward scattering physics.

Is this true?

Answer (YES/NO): YES